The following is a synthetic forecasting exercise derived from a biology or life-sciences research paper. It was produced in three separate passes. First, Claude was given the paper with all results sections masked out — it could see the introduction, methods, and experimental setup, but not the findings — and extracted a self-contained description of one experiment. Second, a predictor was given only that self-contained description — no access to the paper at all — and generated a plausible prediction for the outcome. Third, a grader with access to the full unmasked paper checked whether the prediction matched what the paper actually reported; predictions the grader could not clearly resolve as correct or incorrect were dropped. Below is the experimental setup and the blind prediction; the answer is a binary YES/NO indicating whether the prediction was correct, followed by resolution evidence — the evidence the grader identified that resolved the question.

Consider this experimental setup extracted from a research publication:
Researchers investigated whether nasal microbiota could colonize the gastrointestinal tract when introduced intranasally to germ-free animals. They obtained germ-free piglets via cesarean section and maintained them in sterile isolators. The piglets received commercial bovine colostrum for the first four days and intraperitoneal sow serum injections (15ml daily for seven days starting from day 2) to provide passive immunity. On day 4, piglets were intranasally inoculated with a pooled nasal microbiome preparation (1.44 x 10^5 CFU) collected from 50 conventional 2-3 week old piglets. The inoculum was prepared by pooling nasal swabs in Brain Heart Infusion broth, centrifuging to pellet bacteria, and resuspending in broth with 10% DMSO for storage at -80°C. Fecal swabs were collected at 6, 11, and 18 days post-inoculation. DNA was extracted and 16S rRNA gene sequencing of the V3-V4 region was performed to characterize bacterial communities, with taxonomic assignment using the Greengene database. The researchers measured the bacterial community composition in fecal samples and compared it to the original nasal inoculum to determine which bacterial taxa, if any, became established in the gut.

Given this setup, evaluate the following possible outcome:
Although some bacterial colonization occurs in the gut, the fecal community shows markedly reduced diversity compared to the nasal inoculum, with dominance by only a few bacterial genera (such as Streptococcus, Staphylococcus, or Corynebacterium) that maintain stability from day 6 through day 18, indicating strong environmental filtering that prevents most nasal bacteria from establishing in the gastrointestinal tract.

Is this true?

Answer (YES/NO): NO